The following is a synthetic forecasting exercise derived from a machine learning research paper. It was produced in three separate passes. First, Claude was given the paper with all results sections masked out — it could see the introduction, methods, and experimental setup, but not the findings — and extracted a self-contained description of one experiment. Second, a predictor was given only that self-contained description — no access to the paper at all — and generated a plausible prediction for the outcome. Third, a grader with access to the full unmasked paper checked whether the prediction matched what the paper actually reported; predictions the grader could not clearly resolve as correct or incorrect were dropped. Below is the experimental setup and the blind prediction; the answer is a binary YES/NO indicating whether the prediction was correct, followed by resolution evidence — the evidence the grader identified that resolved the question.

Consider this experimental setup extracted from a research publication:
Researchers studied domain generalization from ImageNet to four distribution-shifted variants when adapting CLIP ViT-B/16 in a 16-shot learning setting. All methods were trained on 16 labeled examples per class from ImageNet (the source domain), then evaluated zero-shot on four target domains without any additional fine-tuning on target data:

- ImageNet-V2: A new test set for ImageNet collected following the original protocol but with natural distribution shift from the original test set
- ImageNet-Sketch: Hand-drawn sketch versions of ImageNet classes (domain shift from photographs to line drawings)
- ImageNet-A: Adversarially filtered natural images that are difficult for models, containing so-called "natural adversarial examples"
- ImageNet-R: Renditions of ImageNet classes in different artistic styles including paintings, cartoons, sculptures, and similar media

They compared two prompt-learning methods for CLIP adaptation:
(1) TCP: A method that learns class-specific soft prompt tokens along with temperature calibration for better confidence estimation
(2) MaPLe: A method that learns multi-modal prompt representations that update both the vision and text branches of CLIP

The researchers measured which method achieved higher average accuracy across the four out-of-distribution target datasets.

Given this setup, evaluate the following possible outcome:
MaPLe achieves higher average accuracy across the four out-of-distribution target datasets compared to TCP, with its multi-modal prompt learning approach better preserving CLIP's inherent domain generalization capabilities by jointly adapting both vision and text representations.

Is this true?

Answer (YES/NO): NO